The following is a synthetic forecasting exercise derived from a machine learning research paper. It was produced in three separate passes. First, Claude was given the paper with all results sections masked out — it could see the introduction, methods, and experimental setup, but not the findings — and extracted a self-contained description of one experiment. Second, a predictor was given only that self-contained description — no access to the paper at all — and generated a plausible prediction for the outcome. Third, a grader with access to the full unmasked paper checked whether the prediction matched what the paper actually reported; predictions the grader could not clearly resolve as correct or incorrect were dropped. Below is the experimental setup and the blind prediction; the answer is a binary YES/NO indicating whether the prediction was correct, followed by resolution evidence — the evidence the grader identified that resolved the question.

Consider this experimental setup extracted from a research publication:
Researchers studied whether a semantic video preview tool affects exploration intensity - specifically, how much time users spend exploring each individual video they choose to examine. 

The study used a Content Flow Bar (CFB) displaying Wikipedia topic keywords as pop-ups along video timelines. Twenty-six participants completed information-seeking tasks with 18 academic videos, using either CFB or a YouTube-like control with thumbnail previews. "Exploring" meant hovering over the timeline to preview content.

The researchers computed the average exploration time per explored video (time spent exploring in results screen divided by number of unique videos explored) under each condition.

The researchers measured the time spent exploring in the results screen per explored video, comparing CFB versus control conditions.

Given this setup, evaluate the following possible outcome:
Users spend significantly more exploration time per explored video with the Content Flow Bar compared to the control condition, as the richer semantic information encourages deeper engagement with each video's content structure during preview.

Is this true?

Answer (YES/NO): YES